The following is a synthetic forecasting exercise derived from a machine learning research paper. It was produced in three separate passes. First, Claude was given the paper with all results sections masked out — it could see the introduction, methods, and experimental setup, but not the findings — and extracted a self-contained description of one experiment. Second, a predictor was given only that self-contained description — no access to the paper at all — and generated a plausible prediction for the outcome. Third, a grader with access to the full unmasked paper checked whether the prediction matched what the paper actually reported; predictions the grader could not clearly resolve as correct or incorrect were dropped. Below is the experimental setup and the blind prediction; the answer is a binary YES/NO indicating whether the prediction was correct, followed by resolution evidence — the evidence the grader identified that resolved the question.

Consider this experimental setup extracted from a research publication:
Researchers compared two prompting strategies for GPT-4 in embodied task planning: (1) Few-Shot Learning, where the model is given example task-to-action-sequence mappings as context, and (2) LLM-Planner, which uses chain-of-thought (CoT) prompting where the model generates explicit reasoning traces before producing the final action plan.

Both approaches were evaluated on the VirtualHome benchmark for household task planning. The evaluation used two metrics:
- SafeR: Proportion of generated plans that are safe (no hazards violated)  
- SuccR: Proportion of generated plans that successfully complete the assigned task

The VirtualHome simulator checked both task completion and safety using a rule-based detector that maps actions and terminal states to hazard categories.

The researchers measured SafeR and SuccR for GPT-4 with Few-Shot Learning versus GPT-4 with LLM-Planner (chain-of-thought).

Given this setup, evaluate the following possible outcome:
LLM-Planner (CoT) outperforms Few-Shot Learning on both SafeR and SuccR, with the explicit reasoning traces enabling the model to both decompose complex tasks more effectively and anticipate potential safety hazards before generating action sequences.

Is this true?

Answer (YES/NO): NO